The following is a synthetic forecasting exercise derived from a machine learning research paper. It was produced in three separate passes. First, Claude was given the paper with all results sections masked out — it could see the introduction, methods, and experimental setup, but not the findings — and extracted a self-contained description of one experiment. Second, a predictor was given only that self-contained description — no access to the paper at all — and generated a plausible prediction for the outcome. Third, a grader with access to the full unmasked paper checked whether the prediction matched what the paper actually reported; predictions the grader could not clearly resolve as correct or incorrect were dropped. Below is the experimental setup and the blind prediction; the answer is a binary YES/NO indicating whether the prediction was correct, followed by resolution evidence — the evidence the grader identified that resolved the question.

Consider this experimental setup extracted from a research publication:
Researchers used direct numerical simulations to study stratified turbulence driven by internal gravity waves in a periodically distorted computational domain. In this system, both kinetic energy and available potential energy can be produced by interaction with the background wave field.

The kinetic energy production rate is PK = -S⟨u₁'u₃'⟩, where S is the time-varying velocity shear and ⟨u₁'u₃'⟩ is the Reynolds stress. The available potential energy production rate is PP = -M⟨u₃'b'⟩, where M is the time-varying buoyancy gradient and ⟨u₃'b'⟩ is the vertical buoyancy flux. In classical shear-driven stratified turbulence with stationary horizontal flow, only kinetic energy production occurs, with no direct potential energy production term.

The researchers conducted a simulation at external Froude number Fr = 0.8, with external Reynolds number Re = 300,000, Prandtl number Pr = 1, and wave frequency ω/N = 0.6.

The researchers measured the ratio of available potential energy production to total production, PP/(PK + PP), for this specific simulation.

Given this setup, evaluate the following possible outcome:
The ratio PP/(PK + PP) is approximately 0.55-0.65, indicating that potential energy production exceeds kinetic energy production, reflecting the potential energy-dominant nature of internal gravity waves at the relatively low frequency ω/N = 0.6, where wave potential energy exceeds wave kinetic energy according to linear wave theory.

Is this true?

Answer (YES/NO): NO